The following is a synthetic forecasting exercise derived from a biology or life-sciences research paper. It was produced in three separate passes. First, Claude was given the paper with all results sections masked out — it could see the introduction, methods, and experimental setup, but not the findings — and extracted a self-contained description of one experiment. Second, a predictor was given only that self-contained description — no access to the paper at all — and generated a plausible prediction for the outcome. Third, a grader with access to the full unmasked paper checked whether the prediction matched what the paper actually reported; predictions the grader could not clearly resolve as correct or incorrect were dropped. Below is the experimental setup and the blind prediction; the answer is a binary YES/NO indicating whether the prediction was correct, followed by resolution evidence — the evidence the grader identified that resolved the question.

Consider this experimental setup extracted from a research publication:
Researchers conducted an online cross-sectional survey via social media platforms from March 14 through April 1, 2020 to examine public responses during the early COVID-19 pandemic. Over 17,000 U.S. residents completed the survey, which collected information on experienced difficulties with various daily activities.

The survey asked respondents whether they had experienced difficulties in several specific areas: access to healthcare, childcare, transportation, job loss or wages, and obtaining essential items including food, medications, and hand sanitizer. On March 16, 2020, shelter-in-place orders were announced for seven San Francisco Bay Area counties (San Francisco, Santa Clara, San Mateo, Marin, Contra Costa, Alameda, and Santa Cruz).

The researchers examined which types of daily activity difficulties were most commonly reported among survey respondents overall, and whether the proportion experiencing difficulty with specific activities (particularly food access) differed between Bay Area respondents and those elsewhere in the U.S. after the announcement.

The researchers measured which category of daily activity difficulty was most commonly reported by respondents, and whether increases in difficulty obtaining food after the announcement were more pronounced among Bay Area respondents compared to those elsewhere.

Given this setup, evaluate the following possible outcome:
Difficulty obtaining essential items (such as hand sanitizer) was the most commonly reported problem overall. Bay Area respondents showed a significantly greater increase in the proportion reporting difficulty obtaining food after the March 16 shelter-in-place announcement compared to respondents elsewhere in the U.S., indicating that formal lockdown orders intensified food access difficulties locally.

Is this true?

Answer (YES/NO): NO